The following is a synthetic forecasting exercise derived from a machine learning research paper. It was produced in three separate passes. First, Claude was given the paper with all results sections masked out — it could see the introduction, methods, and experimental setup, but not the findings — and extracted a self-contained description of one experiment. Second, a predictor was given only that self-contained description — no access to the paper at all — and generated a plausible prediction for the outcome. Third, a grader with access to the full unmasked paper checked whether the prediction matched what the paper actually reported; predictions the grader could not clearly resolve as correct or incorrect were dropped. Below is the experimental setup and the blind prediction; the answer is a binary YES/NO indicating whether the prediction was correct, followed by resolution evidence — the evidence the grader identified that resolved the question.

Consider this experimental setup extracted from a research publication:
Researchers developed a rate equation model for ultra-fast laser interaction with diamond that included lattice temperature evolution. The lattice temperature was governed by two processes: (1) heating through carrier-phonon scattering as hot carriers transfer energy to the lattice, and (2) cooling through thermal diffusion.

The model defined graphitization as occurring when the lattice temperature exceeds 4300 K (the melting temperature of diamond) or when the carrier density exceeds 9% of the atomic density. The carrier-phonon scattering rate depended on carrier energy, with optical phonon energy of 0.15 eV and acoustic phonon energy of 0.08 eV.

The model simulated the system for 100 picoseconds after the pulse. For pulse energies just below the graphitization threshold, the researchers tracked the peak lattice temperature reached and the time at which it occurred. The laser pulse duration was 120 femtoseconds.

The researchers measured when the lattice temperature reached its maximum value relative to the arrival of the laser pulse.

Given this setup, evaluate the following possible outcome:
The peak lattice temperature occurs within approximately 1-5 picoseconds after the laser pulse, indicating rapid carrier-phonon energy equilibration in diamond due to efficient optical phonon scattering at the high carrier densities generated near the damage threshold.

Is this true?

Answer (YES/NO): NO